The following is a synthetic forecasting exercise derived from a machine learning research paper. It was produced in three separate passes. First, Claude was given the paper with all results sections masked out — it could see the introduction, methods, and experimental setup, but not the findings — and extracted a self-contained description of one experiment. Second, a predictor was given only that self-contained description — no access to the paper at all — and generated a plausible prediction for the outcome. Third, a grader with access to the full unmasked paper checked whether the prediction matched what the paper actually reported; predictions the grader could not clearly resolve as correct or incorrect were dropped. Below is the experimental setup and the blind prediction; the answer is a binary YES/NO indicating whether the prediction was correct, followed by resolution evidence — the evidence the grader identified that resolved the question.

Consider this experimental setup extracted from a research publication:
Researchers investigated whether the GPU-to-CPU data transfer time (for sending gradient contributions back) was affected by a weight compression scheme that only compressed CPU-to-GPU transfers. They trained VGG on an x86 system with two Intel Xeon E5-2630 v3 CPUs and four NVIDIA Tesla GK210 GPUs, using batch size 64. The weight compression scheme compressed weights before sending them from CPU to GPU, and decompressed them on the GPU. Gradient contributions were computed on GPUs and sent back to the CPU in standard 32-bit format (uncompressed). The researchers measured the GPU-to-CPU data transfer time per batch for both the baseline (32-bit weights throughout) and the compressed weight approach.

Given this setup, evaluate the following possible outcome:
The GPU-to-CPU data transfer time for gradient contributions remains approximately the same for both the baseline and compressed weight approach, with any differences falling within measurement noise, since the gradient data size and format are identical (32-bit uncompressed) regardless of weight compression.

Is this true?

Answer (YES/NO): NO